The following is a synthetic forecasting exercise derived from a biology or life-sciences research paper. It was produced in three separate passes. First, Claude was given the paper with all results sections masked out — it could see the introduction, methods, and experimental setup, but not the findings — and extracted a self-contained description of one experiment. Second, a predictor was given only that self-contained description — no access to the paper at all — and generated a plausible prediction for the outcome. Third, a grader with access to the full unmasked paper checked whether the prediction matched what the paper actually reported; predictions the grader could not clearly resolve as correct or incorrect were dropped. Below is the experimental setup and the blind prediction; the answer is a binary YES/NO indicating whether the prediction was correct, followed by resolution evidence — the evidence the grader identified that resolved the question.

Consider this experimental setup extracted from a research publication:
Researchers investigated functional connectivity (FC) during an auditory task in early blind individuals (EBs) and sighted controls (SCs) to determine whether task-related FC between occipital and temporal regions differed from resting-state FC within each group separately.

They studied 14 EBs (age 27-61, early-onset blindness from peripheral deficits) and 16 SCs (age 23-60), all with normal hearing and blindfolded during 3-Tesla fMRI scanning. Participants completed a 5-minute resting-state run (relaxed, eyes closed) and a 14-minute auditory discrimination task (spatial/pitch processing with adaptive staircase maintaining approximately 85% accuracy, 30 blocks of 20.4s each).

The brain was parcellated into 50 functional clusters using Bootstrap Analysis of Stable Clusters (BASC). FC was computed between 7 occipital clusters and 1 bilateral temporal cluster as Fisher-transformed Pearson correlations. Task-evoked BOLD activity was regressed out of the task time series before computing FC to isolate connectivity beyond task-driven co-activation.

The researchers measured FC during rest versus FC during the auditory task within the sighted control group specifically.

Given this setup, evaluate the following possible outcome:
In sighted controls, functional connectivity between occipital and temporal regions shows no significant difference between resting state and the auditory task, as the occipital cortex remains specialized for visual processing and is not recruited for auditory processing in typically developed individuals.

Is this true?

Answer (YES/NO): NO